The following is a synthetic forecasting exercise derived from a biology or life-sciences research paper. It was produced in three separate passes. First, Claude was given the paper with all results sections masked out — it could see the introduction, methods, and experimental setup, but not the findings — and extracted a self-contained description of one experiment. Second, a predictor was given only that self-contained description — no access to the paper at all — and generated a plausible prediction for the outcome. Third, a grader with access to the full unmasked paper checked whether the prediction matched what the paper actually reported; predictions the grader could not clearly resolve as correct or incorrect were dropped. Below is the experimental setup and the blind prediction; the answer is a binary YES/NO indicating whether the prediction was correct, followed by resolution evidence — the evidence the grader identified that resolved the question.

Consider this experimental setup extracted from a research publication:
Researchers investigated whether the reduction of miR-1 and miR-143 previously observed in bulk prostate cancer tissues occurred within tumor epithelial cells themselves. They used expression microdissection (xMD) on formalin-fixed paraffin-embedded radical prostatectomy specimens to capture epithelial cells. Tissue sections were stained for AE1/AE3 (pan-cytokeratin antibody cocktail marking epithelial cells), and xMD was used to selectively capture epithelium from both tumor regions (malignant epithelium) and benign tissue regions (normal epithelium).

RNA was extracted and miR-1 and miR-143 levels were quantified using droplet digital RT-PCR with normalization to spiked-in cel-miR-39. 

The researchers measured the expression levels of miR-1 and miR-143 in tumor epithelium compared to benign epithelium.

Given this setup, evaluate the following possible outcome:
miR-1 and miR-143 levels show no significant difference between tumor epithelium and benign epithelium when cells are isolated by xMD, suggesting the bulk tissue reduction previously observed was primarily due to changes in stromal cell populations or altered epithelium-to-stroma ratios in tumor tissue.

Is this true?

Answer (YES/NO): YES